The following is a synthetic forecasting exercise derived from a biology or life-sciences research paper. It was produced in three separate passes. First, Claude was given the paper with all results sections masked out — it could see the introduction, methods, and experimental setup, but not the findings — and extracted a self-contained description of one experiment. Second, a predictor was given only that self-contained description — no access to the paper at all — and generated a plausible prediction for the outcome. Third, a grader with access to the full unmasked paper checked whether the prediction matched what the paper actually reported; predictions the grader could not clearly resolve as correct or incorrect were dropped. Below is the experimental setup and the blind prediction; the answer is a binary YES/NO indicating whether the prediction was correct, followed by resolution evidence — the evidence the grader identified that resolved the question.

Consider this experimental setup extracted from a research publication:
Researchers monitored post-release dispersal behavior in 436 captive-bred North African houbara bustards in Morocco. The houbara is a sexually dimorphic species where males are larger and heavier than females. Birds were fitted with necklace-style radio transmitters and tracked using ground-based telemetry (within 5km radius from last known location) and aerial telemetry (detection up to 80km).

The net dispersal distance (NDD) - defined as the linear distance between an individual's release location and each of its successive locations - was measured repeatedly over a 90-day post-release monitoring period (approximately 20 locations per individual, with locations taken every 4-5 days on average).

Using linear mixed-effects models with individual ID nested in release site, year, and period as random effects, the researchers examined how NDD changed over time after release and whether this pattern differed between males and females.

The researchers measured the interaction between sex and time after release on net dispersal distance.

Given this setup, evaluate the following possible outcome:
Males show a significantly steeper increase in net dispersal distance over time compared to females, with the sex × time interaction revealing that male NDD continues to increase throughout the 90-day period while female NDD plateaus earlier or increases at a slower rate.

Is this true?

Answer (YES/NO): NO